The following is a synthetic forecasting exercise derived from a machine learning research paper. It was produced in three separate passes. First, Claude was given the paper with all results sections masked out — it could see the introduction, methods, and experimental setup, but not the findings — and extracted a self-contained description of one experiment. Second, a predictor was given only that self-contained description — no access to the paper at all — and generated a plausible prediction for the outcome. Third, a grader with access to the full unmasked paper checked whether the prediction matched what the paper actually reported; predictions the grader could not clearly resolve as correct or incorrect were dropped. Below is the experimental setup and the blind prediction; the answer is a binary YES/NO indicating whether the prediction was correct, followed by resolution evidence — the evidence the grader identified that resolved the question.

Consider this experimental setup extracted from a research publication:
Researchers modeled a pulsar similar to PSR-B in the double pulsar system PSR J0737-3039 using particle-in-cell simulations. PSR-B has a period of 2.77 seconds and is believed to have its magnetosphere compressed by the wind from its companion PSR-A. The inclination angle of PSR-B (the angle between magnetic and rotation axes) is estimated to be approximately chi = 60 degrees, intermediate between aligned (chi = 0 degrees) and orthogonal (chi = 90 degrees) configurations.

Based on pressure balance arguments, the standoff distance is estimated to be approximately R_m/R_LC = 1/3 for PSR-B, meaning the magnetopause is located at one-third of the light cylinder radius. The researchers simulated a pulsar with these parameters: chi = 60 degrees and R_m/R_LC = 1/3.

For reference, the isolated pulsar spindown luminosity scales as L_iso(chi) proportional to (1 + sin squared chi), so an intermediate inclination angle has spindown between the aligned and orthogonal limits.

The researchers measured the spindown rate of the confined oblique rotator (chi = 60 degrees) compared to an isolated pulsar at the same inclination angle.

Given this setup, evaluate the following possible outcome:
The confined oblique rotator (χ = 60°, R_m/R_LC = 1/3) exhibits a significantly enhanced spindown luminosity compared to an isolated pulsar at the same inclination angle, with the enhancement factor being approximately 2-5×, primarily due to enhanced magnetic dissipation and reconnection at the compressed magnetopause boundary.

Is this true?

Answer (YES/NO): NO